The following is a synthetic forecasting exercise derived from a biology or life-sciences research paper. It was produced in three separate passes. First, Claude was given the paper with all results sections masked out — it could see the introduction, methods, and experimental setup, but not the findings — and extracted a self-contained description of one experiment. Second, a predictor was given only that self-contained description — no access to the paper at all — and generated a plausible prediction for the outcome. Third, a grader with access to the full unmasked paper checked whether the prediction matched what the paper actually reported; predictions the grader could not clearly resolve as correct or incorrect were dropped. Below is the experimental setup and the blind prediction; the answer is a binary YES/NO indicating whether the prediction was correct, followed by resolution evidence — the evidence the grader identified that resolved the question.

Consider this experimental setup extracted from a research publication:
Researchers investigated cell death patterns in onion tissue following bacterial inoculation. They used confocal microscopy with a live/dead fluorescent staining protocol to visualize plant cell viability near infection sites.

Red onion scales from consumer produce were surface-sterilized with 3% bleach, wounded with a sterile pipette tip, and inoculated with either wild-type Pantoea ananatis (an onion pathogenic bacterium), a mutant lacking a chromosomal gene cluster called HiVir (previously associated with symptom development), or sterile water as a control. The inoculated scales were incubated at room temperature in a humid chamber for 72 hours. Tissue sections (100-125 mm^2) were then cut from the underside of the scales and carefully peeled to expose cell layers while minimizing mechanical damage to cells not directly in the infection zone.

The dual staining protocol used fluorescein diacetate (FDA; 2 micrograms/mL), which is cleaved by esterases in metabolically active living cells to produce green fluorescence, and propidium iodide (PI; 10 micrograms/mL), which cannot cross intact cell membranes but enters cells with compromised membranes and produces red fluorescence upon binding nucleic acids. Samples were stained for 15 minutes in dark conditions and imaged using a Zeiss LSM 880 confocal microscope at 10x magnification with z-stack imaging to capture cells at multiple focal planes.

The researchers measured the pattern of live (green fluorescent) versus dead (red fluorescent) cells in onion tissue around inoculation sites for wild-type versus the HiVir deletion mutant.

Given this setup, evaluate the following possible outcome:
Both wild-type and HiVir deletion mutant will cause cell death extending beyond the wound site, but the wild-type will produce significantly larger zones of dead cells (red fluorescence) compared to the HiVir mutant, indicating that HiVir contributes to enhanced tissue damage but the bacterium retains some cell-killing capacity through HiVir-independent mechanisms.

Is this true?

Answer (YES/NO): NO